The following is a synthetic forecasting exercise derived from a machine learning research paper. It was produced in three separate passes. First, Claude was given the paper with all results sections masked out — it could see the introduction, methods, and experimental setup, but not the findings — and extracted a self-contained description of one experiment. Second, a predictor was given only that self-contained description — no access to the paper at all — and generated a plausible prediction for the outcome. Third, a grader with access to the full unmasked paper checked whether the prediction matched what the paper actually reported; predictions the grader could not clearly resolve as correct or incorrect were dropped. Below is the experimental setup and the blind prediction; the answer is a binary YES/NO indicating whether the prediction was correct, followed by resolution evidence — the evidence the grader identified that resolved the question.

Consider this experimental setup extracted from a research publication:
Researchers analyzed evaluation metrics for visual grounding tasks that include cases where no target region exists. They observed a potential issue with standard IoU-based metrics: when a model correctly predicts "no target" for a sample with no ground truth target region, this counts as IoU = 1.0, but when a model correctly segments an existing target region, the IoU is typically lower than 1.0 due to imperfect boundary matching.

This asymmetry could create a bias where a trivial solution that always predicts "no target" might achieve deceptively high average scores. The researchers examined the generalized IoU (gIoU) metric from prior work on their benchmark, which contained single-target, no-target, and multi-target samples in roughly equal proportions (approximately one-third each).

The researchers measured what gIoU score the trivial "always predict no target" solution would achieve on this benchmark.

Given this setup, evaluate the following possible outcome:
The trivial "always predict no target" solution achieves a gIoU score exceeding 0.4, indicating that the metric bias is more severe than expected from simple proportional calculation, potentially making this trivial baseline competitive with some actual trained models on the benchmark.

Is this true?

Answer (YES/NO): NO